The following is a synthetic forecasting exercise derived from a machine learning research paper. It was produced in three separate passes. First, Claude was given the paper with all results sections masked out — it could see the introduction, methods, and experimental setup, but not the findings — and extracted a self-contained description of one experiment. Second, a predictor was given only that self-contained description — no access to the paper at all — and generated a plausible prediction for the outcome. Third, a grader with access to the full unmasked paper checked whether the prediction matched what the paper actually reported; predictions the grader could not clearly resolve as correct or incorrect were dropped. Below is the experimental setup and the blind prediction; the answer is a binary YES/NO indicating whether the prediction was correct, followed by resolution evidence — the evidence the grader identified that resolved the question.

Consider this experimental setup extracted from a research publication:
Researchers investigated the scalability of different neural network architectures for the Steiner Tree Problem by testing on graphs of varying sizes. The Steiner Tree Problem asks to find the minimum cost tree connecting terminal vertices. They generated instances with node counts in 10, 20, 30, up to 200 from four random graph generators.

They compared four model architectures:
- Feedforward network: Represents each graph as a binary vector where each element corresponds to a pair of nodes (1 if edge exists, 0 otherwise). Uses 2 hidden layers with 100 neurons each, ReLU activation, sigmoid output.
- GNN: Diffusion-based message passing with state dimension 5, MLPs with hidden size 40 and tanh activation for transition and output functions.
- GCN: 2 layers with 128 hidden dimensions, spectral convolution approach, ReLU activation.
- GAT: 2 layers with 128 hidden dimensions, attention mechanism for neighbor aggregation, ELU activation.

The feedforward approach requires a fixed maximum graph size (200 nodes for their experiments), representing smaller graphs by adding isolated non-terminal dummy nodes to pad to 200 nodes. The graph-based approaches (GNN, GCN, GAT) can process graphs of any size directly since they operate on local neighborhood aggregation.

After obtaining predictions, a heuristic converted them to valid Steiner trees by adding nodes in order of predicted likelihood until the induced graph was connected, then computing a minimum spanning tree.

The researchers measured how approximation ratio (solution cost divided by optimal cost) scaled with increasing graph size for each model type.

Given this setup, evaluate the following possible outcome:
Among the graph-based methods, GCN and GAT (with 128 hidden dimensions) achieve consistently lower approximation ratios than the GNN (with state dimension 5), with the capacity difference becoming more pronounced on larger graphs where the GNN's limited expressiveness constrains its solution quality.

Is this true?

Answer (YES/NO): NO